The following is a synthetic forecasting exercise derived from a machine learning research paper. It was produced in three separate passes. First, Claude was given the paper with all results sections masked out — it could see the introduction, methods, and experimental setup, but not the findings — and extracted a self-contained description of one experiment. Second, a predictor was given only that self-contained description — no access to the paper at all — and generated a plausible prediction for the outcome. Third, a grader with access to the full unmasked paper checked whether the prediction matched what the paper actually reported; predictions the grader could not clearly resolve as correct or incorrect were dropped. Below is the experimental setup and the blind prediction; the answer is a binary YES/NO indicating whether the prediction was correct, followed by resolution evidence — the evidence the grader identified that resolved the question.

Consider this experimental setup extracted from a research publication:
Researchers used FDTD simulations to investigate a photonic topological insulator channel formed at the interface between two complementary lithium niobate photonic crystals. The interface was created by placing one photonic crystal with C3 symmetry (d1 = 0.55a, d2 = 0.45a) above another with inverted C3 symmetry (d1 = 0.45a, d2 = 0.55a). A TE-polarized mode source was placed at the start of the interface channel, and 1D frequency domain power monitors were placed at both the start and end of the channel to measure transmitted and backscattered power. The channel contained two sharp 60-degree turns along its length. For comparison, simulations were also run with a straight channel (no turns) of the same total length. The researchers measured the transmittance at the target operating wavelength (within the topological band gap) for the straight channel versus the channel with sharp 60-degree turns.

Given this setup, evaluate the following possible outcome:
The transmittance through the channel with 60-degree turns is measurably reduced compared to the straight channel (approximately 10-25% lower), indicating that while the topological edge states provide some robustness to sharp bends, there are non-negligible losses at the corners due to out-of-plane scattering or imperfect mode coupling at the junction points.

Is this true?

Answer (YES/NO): NO